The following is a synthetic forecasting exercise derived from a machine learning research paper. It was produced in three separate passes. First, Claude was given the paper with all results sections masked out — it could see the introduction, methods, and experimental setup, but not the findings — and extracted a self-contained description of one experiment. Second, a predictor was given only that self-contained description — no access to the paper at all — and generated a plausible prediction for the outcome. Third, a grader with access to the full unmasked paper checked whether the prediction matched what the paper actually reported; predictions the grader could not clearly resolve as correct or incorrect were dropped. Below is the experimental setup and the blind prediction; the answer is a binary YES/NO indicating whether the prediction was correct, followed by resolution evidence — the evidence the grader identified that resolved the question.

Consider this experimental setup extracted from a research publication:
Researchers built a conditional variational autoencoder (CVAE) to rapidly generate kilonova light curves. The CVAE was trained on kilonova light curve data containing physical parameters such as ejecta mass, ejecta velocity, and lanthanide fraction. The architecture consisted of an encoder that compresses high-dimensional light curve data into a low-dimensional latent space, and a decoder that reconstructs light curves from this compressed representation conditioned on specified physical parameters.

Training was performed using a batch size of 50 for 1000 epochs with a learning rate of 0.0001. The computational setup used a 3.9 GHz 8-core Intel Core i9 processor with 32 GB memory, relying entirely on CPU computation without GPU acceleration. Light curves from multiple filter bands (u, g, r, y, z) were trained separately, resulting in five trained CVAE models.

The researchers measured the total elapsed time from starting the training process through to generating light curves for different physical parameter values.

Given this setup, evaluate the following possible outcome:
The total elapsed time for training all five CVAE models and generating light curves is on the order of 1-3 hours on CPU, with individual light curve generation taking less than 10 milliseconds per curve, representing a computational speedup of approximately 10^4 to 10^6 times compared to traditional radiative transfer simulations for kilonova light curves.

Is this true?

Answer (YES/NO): NO